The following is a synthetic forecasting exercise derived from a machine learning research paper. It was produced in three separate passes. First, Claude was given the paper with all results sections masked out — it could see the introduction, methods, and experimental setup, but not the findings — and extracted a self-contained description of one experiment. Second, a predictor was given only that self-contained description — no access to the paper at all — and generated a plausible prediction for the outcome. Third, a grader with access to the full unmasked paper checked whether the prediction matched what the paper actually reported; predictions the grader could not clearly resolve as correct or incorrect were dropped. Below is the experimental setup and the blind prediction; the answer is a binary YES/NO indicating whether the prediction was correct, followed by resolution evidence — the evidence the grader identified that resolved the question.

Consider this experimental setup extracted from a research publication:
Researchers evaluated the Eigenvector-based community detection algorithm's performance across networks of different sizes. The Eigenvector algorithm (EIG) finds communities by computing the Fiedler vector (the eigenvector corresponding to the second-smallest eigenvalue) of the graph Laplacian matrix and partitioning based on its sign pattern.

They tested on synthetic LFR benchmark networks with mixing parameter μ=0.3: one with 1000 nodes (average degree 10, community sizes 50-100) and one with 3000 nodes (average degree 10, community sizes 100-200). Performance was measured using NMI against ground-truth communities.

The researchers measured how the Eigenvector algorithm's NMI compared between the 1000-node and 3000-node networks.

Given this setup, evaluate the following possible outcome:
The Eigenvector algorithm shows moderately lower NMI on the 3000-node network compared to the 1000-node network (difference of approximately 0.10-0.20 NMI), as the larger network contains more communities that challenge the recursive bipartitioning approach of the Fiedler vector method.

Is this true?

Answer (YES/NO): YES